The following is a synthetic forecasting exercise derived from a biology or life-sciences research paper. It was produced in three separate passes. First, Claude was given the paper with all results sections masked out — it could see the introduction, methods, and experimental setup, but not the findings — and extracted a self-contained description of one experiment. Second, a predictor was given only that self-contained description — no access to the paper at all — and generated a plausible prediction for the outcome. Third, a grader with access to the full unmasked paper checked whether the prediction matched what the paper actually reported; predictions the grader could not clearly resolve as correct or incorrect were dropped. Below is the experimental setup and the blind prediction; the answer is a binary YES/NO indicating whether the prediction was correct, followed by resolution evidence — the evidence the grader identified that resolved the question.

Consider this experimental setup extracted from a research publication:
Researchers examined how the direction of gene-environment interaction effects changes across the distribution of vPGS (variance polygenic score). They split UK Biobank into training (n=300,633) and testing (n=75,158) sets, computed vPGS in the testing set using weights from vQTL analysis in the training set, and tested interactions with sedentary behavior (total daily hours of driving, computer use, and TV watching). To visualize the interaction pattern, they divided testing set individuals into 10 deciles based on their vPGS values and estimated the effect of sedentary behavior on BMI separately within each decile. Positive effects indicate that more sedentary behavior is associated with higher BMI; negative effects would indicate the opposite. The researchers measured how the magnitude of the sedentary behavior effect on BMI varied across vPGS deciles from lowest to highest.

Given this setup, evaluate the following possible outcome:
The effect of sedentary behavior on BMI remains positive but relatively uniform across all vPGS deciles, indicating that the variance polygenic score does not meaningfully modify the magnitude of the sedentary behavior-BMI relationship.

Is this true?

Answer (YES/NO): NO